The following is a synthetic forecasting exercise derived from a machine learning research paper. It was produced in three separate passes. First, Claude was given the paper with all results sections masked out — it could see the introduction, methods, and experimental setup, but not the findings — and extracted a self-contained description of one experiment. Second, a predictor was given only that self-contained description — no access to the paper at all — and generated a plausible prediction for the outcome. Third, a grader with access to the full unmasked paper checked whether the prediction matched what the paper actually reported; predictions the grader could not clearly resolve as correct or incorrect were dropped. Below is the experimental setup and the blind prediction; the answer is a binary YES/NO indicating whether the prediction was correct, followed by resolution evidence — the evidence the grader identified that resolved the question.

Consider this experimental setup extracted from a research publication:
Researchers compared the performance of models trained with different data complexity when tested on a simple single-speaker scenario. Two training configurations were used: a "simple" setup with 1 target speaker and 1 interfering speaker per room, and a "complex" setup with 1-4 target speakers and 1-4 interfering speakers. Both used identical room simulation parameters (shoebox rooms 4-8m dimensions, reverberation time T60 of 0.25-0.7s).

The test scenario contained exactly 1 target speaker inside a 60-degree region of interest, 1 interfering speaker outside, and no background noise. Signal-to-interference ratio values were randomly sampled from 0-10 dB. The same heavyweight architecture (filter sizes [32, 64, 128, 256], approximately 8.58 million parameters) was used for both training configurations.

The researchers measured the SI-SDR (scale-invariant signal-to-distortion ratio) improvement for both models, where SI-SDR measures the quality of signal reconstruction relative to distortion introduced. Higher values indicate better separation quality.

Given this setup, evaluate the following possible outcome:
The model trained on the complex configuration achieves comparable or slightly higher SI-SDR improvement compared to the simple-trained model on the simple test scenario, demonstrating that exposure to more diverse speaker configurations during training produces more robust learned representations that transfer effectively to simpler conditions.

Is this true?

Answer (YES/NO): NO